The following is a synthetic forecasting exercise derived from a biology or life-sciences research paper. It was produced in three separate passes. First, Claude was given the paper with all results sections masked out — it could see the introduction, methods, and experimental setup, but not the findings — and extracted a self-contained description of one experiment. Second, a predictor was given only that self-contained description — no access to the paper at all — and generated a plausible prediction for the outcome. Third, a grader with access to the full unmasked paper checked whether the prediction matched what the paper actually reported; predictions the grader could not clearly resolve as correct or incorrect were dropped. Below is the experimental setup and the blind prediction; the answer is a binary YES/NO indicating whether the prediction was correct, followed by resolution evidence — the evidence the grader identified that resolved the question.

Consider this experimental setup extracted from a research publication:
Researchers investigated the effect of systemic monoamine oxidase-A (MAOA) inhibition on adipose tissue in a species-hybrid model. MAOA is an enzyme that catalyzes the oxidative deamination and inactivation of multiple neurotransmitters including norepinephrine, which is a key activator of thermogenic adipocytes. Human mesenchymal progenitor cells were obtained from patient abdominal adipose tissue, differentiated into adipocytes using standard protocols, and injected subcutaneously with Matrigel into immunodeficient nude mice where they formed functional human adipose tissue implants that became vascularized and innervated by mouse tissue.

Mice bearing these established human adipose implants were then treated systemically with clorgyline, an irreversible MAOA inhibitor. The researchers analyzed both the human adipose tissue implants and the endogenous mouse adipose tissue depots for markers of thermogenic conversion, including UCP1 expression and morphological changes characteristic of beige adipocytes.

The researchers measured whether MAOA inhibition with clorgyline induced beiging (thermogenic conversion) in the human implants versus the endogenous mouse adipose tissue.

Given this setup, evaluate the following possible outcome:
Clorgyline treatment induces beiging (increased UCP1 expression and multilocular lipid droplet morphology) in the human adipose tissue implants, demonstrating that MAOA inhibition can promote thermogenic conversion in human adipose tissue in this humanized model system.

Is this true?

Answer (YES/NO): YES